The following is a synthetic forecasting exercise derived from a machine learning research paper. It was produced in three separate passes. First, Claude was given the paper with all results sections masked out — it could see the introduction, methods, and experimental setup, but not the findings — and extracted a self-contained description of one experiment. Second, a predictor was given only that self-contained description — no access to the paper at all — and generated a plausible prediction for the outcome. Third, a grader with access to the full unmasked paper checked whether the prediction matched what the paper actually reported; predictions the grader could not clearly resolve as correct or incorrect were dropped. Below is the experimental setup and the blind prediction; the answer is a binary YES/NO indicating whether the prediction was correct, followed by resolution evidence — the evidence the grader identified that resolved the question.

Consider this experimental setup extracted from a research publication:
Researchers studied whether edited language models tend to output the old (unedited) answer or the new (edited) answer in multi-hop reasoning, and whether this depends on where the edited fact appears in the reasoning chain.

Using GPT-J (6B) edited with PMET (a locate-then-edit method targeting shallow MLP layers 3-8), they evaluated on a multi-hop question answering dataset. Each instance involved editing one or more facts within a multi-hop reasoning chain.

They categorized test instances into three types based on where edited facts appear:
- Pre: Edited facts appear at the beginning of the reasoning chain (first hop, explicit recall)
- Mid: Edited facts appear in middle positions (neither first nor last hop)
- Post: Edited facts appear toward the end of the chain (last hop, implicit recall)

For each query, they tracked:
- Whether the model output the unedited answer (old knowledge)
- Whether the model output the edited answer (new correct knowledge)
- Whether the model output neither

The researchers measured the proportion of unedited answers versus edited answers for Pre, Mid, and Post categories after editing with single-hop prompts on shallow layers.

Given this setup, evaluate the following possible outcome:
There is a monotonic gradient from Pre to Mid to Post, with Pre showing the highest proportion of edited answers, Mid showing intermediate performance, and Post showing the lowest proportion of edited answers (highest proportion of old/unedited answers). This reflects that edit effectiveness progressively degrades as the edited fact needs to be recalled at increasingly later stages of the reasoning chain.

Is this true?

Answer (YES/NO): NO